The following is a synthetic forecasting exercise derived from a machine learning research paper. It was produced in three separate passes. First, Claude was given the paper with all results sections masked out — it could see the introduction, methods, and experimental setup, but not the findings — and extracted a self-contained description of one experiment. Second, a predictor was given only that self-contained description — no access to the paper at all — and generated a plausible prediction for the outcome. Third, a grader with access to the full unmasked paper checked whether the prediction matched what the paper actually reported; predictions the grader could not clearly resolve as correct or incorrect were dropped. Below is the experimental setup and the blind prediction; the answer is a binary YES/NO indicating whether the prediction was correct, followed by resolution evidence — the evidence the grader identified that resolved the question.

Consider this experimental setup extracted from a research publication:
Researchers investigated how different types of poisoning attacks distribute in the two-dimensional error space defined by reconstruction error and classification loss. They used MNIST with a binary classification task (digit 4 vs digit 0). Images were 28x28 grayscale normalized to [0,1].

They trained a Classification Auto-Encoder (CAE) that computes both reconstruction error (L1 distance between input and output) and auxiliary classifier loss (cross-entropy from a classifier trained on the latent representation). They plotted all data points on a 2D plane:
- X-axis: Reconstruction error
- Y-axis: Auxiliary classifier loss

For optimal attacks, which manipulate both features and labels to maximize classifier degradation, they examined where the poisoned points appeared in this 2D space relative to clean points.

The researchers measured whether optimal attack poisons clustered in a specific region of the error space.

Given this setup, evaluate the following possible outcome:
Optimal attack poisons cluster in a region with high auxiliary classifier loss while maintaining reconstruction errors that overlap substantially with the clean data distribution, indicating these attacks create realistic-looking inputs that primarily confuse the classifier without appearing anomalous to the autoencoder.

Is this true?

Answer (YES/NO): NO